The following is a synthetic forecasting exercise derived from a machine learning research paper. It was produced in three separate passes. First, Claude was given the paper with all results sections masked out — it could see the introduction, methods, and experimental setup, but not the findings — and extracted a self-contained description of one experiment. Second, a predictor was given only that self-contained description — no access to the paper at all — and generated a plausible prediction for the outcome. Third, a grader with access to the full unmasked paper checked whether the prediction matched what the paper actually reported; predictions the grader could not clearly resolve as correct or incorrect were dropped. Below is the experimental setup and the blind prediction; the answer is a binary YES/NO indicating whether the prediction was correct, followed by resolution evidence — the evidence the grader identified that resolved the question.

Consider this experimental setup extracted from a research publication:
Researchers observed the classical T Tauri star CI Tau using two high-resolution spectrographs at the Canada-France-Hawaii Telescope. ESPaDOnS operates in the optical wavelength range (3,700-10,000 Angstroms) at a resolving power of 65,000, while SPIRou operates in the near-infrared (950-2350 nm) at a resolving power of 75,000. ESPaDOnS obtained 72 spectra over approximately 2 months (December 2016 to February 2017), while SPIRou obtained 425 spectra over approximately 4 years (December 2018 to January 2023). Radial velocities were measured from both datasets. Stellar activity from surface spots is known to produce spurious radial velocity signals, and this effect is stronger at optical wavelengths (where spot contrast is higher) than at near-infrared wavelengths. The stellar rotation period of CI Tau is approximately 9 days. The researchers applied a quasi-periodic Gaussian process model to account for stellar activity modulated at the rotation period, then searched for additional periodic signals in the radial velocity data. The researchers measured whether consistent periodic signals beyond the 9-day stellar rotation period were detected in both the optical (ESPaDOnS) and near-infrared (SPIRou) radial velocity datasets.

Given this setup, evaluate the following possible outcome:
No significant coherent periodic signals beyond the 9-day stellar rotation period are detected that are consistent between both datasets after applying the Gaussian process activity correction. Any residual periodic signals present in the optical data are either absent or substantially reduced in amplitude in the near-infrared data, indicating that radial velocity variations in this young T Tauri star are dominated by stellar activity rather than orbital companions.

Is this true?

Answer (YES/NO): NO